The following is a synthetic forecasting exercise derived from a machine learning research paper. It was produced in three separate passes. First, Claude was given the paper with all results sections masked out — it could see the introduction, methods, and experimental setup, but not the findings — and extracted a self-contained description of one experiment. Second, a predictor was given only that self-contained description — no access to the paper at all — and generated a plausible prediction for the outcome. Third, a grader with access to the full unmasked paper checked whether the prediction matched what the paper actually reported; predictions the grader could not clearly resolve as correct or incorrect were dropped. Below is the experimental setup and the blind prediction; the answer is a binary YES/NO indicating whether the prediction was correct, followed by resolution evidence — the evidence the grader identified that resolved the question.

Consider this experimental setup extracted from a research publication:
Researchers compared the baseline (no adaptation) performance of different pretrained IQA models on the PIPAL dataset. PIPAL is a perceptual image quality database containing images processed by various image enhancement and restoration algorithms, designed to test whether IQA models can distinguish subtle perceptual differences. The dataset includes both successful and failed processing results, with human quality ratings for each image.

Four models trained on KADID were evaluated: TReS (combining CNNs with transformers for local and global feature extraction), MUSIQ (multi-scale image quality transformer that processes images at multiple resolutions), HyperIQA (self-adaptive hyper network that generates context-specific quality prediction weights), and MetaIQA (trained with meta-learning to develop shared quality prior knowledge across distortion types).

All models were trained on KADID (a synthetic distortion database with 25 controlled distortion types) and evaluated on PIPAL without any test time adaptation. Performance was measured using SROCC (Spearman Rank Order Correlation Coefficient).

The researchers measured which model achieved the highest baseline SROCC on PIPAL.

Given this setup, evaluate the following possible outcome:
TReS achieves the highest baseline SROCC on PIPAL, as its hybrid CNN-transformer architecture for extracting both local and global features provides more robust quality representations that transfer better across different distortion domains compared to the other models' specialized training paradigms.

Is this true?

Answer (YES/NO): YES